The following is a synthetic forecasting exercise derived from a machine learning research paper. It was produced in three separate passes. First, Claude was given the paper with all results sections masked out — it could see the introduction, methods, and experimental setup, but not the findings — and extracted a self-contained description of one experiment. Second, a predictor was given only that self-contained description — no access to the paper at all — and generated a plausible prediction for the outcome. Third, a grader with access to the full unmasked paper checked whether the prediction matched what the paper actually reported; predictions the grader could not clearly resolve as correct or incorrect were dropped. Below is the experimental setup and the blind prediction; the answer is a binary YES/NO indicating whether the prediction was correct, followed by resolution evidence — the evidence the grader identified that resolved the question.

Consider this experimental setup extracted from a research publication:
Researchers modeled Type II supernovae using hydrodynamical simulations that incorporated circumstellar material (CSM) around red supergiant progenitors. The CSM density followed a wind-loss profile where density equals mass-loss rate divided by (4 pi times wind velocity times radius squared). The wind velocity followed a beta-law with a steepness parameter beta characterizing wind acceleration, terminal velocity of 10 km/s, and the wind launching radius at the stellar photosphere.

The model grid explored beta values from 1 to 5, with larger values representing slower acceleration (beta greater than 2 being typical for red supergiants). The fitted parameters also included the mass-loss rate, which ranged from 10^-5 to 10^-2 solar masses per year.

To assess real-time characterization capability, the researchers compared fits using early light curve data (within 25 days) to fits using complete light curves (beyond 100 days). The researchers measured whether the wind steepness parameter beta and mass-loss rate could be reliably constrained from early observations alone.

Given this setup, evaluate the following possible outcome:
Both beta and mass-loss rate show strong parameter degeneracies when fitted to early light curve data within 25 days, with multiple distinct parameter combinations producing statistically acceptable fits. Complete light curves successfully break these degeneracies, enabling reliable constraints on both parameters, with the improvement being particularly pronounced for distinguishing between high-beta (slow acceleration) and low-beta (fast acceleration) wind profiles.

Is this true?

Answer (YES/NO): NO